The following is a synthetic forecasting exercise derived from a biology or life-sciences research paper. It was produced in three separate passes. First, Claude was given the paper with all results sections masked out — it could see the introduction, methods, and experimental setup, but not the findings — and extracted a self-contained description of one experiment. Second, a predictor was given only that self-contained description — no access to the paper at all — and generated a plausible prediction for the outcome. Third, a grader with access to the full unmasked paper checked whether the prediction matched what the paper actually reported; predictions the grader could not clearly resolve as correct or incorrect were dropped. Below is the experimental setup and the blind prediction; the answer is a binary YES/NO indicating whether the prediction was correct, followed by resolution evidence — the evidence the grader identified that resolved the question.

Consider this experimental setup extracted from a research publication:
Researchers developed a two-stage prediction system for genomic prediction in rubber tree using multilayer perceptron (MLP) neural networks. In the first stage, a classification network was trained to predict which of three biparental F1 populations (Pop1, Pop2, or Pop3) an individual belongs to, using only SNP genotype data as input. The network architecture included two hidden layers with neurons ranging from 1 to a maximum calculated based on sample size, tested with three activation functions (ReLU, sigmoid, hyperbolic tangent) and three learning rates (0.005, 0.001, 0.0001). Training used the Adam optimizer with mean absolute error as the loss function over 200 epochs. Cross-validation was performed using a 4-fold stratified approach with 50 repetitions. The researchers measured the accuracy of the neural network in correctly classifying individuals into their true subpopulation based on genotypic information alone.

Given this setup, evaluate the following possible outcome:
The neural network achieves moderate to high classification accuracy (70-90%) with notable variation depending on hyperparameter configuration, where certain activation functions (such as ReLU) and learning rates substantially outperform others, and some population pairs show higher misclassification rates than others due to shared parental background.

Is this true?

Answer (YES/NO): NO